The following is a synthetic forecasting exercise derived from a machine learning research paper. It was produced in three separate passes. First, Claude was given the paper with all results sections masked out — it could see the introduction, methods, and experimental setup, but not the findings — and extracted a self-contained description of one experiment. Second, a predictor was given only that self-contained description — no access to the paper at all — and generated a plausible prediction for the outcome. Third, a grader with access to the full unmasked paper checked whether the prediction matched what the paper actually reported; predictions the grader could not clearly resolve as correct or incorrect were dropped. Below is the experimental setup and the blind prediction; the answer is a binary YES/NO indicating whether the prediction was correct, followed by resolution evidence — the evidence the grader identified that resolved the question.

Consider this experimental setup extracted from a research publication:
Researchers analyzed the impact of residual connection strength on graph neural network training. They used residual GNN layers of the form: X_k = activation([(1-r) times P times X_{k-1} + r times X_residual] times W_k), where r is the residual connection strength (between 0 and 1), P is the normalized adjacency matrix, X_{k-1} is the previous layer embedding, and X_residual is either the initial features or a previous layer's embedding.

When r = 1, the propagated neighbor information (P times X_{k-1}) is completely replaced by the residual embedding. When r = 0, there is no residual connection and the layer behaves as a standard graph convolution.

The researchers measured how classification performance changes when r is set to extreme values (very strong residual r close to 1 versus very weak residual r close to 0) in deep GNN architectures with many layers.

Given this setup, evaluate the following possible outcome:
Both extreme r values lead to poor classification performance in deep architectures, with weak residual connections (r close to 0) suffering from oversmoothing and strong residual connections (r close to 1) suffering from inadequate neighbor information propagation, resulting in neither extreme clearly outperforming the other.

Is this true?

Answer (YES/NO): NO